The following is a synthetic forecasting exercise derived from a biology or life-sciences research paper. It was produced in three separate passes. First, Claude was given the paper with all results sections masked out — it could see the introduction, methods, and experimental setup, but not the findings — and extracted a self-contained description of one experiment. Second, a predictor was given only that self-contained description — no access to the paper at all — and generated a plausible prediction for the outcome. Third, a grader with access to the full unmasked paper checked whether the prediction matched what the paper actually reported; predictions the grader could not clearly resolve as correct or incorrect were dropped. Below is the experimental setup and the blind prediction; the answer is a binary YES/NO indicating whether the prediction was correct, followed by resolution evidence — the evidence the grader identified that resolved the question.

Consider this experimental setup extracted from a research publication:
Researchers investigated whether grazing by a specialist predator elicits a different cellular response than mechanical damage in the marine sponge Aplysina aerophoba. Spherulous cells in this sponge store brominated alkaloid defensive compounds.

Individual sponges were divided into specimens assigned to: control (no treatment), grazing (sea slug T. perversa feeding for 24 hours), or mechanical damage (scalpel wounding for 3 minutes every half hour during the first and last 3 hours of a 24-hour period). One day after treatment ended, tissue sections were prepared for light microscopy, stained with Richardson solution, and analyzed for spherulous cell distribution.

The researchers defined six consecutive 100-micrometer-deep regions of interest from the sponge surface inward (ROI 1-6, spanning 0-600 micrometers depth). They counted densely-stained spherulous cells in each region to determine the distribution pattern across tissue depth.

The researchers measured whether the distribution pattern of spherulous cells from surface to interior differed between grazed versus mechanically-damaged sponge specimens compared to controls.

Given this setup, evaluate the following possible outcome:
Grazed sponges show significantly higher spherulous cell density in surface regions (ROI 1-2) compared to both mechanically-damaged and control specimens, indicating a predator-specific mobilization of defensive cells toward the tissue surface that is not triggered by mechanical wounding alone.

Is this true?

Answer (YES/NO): NO